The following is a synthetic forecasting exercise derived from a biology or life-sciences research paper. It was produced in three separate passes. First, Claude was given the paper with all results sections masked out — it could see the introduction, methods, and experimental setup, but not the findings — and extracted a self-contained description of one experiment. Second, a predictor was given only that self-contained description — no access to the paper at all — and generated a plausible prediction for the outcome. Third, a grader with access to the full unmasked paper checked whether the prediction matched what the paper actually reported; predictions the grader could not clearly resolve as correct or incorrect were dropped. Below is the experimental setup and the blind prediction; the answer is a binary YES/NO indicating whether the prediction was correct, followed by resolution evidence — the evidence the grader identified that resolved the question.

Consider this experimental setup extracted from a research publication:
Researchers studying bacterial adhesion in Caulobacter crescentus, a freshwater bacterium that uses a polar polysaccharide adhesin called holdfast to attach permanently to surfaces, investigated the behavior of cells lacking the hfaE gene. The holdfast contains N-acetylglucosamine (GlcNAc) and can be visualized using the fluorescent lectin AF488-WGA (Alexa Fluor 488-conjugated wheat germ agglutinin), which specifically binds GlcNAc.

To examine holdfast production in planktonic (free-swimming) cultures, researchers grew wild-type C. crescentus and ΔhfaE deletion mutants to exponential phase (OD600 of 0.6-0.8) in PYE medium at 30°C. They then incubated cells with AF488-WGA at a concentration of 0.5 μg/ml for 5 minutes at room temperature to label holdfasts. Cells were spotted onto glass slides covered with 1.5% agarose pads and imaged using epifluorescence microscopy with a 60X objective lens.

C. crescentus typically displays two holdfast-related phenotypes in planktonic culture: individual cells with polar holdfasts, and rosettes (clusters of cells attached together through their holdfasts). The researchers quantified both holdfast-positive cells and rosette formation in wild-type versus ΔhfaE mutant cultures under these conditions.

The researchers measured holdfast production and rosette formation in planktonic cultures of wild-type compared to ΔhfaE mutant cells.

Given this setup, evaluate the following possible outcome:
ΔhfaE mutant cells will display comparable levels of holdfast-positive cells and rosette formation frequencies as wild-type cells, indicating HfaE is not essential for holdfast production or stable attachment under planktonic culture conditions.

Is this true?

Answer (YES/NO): YES